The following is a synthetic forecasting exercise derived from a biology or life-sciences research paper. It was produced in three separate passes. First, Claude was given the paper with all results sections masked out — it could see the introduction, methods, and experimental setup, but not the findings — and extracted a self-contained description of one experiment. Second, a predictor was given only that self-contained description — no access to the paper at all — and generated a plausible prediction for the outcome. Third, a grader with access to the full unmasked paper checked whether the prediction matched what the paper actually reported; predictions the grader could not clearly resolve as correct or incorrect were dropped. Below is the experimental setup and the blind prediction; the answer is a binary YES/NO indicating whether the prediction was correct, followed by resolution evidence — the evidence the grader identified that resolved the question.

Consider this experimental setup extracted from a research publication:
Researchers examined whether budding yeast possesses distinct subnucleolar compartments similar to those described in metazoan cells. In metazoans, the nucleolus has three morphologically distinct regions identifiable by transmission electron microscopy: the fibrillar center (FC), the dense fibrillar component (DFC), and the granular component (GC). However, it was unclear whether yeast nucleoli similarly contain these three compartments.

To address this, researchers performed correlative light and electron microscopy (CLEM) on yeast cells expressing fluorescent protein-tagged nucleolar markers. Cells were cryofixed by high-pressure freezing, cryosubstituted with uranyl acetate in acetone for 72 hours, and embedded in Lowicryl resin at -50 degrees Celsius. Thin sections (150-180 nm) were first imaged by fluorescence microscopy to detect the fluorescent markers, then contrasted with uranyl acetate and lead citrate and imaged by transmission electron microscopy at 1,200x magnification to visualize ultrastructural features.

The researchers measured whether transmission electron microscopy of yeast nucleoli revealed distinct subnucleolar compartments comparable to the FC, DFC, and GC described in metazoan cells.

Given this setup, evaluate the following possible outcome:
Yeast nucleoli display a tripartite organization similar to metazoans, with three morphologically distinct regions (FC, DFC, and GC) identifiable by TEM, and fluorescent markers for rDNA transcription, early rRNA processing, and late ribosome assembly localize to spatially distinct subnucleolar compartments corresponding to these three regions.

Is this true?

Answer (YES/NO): YES